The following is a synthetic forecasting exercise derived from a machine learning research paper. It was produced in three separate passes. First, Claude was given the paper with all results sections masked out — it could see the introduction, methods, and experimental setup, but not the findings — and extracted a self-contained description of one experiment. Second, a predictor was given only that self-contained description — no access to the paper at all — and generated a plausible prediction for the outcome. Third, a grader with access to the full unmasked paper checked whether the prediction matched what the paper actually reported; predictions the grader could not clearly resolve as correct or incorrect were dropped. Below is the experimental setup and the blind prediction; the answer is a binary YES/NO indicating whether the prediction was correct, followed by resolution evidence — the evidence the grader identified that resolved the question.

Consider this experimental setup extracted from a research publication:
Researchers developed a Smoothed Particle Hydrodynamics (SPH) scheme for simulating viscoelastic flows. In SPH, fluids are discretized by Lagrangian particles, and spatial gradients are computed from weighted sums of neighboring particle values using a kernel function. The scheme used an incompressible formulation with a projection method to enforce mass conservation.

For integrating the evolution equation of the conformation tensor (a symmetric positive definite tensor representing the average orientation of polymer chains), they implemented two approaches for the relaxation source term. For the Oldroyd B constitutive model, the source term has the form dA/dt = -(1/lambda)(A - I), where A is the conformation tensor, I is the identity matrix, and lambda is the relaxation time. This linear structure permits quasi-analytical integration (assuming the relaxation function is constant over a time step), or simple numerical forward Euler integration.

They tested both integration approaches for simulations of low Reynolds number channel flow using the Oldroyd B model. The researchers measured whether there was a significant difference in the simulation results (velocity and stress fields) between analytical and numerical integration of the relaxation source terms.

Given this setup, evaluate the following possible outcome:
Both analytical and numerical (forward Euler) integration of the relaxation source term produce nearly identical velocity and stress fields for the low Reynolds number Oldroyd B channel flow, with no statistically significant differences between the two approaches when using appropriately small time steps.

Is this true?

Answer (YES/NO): YES